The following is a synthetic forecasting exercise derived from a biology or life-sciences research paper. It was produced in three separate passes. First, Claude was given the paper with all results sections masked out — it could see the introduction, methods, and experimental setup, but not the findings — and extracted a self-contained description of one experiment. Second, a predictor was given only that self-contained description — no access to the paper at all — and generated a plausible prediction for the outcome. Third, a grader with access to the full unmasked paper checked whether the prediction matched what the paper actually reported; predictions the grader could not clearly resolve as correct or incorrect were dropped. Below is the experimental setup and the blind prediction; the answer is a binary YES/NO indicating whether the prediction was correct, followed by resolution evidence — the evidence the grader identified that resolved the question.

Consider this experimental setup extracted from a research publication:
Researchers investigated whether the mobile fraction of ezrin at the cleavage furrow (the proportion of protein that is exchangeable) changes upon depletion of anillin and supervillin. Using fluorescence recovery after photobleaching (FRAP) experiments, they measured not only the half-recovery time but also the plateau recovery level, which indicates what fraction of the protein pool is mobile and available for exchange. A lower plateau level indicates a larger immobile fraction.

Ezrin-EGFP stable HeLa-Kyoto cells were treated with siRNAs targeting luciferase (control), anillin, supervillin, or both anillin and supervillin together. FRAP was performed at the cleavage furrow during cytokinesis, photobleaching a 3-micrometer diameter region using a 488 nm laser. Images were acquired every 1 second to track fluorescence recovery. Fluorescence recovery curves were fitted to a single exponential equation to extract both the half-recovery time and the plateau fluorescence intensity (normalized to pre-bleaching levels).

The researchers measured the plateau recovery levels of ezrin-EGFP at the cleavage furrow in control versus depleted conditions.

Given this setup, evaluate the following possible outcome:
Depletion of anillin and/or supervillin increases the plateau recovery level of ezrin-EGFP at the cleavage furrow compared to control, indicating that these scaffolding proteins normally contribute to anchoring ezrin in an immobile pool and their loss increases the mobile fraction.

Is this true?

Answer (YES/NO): NO